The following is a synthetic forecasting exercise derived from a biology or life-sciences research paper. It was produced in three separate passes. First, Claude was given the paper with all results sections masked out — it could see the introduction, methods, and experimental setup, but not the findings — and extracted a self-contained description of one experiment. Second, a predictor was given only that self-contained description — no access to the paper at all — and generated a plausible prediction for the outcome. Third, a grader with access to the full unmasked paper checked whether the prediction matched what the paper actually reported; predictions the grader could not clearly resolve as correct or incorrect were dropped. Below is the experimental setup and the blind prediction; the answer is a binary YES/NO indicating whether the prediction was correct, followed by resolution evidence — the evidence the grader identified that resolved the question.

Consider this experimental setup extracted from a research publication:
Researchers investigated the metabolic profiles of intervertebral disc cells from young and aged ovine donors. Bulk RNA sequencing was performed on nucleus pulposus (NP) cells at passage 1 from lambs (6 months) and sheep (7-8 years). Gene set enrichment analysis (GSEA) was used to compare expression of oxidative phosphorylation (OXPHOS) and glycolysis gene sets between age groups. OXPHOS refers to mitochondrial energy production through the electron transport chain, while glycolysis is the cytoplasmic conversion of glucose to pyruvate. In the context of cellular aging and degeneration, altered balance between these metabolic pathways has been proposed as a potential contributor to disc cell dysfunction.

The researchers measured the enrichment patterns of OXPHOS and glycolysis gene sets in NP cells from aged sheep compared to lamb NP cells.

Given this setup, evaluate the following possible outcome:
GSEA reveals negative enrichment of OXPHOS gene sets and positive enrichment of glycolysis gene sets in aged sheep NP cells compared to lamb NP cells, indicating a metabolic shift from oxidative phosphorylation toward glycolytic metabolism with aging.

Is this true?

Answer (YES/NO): NO